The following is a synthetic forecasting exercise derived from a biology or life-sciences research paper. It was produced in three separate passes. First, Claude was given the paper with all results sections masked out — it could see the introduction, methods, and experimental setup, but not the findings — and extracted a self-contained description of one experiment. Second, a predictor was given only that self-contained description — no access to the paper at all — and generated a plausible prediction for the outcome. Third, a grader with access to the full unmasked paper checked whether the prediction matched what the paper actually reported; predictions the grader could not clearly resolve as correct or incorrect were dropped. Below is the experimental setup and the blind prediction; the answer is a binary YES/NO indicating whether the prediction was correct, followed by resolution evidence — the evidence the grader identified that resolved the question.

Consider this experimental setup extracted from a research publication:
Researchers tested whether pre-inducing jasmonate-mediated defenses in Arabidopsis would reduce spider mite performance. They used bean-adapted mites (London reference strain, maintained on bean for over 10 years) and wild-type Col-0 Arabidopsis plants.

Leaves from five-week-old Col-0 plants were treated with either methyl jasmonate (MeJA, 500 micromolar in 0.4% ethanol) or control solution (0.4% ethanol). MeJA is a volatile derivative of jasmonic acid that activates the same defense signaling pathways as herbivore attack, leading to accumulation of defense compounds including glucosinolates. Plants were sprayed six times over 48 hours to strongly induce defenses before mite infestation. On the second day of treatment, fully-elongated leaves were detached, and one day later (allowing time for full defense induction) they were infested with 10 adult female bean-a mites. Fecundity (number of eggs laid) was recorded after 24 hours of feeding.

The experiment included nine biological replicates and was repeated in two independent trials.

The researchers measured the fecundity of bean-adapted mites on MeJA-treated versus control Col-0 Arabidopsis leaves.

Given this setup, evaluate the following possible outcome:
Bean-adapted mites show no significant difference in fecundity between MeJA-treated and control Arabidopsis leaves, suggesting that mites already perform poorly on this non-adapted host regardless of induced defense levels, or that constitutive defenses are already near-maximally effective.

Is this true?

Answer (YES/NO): NO